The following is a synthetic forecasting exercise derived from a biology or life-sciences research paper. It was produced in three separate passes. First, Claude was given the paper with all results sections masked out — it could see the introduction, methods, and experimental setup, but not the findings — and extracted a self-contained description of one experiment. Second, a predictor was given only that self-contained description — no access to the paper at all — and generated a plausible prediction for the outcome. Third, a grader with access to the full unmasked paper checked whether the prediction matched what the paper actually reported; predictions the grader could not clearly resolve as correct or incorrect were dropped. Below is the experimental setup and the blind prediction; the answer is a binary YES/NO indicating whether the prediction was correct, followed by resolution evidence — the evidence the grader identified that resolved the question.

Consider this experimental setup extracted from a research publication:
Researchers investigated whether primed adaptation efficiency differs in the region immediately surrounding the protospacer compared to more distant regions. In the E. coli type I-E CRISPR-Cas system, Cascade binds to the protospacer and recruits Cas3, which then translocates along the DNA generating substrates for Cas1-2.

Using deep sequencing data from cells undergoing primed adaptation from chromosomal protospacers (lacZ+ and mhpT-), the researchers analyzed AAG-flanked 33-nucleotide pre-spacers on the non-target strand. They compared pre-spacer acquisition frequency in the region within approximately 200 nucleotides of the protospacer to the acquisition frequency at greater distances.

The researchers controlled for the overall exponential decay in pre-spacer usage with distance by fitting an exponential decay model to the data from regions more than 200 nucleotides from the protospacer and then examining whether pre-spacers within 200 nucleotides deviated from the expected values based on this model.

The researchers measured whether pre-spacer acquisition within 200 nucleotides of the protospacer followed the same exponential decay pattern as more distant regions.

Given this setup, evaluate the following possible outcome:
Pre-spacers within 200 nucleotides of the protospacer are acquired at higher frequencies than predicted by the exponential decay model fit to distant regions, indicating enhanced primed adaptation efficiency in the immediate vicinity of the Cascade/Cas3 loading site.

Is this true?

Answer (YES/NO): NO